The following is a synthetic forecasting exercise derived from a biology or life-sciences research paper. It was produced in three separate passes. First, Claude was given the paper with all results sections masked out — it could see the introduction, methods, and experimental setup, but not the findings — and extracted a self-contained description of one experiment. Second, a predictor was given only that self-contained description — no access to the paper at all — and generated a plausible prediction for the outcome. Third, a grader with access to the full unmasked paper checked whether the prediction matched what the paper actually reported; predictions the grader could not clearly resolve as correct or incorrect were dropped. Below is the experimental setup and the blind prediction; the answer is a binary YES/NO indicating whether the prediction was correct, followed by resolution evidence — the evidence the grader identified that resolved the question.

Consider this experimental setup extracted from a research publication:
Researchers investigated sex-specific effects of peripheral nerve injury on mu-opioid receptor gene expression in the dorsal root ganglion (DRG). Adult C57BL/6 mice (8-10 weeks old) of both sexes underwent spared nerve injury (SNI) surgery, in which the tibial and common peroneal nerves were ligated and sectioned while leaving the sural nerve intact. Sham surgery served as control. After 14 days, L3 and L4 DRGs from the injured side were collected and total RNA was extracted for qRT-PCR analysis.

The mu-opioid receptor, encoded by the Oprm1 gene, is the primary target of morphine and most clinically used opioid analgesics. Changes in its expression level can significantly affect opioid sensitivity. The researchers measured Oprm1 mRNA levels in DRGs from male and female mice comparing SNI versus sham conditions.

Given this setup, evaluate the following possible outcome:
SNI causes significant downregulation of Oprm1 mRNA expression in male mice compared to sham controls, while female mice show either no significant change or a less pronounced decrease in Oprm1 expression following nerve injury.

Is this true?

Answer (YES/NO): YES